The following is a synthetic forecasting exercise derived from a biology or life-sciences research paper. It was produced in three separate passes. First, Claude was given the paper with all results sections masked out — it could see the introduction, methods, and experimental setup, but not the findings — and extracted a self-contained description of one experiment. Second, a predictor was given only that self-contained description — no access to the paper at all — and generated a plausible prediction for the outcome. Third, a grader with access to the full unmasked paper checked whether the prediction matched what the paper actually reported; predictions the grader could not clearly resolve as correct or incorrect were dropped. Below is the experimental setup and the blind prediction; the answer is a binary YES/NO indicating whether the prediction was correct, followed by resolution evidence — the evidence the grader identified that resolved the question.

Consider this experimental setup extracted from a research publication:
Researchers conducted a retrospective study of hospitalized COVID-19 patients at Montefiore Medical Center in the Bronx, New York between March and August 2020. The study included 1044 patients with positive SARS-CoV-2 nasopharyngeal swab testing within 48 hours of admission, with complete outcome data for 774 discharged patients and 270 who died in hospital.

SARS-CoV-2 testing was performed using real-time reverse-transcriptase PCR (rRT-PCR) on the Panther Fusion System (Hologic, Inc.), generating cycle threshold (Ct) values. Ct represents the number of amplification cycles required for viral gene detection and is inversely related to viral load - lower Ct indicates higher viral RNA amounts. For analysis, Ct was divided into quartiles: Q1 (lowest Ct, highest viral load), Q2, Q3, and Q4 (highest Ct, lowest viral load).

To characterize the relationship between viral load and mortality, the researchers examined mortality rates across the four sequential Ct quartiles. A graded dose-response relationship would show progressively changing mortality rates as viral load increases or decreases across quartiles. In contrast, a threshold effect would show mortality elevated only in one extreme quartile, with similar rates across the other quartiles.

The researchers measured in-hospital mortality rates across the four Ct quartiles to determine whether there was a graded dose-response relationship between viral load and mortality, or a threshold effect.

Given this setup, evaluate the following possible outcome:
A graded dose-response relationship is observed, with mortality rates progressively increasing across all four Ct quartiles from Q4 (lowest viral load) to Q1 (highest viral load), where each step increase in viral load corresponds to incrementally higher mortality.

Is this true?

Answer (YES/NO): NO